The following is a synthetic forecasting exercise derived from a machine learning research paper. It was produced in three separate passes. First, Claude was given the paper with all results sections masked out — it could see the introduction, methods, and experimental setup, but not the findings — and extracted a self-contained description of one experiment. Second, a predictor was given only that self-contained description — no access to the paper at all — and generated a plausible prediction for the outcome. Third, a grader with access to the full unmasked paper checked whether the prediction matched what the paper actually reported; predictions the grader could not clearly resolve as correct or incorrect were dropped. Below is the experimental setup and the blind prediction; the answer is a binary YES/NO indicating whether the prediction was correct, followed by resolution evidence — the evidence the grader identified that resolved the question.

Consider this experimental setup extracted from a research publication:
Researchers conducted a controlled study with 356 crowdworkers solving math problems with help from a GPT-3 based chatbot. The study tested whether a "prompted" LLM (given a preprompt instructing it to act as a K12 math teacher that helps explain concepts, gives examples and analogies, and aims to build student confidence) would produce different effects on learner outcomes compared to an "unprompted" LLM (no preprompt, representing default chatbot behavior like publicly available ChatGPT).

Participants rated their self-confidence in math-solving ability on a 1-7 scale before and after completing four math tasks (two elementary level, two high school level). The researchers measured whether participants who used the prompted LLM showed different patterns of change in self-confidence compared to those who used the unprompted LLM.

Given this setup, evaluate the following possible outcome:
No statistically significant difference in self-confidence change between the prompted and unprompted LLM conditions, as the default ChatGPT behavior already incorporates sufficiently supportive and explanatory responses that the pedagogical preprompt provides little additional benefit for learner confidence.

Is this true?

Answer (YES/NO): YES